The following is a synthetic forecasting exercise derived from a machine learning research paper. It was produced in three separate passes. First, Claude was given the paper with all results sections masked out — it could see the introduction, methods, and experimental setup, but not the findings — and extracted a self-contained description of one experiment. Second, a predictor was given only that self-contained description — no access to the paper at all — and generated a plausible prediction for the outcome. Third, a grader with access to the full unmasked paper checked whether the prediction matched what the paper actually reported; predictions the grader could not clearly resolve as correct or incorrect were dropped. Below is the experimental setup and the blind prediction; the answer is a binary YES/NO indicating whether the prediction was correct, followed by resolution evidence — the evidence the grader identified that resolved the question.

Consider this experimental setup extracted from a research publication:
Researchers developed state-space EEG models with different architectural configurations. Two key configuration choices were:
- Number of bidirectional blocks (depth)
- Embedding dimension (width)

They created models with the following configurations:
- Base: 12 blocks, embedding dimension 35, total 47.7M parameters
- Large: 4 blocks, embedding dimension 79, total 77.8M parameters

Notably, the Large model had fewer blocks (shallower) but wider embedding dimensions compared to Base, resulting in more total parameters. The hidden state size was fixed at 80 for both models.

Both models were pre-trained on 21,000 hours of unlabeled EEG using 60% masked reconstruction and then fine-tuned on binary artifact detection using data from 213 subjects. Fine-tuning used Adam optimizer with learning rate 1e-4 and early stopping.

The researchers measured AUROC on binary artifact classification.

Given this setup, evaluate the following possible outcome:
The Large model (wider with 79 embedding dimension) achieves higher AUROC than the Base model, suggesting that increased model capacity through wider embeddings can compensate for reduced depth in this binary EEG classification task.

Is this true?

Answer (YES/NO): NO